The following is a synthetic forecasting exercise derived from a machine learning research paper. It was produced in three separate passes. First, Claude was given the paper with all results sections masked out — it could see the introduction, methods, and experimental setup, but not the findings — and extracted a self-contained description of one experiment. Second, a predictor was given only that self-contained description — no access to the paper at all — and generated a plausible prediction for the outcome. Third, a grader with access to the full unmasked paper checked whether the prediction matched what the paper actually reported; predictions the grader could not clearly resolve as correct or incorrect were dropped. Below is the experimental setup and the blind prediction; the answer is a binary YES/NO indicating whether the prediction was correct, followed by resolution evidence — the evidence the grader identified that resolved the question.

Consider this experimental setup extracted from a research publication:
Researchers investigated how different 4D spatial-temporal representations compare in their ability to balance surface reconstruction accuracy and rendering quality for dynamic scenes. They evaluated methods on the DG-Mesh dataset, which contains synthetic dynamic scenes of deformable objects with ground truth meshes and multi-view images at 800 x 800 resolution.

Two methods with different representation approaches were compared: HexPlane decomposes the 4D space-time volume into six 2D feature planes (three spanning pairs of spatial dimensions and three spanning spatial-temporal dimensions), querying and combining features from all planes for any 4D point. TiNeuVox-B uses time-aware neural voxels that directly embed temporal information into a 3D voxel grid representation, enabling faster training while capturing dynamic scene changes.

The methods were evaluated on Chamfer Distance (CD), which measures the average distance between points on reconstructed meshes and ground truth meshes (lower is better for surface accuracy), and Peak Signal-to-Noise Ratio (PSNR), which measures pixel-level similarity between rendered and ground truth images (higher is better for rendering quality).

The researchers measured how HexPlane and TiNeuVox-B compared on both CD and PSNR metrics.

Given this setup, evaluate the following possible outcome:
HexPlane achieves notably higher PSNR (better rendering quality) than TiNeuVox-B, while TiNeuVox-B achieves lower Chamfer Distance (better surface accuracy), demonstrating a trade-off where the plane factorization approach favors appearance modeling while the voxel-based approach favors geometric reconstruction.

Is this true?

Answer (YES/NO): NO